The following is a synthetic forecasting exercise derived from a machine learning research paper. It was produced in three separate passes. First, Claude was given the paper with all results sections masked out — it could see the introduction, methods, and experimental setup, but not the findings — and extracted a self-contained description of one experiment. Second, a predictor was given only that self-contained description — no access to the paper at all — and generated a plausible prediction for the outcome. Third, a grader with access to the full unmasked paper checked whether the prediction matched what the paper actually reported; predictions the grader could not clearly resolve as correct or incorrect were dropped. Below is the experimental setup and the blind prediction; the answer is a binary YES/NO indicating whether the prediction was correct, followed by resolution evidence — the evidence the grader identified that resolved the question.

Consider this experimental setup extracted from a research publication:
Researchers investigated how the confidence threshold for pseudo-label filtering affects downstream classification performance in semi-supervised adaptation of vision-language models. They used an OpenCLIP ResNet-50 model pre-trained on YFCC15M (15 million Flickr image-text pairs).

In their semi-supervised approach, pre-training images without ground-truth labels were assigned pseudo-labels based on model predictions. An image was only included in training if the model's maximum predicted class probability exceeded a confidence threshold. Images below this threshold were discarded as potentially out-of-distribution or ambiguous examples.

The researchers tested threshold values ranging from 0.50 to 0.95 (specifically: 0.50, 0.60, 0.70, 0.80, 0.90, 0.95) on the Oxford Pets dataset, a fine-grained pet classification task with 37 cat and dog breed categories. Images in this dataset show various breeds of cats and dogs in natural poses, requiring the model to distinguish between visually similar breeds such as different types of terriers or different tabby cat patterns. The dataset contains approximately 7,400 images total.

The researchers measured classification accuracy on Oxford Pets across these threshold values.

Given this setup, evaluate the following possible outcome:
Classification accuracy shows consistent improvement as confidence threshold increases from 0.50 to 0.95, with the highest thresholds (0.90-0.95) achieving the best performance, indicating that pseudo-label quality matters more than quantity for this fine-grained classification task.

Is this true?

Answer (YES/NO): NO